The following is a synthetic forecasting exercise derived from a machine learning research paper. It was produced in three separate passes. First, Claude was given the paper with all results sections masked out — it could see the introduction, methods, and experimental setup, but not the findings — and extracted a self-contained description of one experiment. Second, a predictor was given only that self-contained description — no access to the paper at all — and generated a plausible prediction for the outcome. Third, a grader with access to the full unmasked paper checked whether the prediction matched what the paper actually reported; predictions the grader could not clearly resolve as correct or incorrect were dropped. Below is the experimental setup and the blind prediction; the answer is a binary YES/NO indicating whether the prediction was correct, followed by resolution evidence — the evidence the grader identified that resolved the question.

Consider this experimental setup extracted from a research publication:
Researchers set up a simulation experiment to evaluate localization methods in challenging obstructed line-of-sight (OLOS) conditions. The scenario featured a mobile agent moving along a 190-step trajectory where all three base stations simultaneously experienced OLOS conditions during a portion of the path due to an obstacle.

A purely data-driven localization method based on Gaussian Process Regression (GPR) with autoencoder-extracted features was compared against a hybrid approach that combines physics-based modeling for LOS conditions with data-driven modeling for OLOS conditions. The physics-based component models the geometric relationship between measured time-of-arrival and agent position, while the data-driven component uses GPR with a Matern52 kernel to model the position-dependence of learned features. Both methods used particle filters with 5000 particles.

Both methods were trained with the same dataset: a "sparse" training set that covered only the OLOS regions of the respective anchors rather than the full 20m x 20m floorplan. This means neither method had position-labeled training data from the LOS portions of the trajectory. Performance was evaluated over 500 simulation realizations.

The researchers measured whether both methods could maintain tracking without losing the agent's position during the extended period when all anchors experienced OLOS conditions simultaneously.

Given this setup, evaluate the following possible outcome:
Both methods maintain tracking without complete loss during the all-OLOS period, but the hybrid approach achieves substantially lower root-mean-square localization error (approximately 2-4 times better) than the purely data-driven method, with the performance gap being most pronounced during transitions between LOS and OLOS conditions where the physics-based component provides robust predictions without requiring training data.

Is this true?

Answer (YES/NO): NO